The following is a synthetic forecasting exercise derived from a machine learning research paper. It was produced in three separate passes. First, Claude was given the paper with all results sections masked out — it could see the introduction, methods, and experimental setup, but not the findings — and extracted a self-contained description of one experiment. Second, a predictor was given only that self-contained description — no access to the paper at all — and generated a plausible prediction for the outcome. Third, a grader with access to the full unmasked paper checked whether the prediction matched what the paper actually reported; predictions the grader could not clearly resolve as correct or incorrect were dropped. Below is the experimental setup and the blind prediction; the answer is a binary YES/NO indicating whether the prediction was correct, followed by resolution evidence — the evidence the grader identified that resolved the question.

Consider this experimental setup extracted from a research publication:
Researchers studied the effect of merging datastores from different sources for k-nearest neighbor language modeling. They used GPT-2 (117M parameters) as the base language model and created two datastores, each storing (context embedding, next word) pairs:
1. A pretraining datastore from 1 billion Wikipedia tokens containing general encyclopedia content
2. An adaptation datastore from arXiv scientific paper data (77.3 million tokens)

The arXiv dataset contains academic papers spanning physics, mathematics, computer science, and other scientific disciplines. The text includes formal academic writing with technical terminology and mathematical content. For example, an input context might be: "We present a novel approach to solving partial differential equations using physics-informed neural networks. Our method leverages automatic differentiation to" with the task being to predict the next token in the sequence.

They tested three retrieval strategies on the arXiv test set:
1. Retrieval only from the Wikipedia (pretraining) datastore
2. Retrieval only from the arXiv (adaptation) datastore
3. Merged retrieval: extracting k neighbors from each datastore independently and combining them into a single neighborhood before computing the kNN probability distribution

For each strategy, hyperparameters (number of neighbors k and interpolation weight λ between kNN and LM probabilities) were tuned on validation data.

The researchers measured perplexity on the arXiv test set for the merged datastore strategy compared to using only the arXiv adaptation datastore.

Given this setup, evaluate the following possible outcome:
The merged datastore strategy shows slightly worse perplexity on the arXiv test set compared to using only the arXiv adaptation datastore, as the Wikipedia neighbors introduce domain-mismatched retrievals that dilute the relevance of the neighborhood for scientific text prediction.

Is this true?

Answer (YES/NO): YES